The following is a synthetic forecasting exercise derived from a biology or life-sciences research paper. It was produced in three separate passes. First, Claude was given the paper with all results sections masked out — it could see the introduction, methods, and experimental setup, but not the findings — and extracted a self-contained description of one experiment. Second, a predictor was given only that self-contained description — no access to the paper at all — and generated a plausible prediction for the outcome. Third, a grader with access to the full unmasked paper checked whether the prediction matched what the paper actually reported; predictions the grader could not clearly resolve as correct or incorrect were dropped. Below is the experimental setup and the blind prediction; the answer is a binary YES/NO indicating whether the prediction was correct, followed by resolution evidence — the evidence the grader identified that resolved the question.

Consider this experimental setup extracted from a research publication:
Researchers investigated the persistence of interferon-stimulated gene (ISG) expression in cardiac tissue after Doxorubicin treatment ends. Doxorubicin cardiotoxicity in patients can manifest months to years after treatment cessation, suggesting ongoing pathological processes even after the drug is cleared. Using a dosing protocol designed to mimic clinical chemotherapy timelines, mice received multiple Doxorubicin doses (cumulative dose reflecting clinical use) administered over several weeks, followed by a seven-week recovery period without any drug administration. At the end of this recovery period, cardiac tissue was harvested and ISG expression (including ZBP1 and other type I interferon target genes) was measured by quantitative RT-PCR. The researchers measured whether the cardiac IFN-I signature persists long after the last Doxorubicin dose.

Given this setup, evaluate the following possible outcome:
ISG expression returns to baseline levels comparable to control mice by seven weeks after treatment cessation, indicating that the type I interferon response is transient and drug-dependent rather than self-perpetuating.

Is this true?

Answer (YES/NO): NO